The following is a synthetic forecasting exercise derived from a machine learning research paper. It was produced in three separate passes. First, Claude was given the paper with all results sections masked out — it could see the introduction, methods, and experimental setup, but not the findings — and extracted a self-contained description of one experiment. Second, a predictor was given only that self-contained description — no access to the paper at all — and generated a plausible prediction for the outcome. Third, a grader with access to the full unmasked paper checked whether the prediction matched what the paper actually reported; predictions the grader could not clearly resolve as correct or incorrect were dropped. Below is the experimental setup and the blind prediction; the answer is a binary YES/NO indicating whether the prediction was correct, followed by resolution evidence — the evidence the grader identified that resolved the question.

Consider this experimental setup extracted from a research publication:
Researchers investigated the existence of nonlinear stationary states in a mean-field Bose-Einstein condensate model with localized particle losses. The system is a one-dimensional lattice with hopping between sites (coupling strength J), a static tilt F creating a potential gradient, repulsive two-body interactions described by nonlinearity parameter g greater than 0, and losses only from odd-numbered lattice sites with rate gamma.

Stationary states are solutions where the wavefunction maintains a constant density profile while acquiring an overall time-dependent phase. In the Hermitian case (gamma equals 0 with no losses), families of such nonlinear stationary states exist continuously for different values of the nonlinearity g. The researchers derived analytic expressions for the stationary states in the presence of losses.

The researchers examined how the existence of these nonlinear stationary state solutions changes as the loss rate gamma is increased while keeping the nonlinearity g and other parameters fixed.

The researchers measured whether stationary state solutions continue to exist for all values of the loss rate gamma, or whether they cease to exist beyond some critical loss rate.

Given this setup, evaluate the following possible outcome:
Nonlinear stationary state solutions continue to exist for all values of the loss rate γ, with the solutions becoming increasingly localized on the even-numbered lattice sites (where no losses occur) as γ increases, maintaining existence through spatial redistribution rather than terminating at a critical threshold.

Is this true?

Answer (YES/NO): NO